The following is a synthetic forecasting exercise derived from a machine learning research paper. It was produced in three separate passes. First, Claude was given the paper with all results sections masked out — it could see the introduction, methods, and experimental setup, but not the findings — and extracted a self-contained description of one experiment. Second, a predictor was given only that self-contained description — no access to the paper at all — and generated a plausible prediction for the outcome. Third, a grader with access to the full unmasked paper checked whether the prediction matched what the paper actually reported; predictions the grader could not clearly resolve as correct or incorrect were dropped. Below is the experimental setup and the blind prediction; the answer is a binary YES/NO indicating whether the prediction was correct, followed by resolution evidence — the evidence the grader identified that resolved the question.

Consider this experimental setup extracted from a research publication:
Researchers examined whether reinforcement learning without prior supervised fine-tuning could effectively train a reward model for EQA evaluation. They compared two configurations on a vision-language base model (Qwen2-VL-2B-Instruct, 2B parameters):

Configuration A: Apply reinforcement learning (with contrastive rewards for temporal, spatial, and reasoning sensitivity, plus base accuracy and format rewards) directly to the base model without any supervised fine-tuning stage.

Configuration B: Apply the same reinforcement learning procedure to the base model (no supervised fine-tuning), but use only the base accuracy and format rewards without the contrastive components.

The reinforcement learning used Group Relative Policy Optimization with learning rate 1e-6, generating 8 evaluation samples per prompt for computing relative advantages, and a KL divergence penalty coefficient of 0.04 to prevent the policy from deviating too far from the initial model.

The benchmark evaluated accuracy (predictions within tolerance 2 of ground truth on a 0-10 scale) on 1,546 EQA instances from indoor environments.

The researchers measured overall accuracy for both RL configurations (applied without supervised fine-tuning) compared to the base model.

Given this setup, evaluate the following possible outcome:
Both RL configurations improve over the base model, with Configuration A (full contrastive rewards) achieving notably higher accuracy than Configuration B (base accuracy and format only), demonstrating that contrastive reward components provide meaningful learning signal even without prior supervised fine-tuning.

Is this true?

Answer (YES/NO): NO